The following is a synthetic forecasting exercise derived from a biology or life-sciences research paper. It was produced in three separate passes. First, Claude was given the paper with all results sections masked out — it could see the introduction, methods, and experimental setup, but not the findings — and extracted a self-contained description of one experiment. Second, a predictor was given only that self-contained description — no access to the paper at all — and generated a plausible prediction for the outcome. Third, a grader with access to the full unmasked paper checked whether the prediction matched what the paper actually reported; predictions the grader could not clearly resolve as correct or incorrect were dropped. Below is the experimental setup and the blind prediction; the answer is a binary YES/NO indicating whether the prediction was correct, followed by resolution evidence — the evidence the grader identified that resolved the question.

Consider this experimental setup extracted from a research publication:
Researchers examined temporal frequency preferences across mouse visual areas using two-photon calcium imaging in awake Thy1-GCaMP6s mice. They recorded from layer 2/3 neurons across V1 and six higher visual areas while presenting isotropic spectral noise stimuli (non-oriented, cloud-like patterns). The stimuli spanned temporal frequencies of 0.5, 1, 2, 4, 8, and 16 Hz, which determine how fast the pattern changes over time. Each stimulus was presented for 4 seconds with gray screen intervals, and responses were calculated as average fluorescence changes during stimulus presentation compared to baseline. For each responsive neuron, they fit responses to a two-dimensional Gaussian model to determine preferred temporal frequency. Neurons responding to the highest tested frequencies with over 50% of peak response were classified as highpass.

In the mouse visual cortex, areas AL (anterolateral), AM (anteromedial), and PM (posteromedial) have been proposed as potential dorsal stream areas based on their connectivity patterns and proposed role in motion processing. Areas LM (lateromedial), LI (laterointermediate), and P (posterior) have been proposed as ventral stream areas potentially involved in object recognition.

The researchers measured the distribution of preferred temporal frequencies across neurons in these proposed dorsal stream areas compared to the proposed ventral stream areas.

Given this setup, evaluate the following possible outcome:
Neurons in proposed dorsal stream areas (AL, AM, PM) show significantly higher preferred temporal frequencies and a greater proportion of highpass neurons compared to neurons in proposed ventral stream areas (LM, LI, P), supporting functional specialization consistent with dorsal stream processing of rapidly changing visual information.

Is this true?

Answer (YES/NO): NO